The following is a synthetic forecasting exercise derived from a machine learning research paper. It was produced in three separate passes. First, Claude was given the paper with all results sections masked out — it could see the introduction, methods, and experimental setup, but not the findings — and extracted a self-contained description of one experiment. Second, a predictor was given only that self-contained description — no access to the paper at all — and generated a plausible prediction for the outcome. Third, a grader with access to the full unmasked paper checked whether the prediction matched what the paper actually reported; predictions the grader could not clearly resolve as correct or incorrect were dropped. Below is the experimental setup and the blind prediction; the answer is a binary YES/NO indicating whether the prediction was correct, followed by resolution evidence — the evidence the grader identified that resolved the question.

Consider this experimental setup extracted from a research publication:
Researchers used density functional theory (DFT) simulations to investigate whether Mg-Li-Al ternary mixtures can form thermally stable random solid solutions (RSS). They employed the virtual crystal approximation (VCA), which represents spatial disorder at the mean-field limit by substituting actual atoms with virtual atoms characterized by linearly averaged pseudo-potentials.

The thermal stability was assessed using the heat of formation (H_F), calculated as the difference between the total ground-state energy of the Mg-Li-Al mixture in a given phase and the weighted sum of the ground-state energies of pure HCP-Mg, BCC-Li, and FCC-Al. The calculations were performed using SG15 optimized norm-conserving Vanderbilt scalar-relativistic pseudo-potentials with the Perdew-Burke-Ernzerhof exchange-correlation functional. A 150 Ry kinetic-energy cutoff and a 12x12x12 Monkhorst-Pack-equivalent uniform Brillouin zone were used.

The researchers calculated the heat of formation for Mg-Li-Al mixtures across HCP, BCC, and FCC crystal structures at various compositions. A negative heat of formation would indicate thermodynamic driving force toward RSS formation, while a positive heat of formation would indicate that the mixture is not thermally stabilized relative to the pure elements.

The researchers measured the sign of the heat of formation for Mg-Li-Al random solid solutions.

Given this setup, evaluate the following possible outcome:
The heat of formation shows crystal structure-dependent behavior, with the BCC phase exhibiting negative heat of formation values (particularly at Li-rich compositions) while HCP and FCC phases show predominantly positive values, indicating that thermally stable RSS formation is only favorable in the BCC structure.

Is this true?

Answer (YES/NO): NO